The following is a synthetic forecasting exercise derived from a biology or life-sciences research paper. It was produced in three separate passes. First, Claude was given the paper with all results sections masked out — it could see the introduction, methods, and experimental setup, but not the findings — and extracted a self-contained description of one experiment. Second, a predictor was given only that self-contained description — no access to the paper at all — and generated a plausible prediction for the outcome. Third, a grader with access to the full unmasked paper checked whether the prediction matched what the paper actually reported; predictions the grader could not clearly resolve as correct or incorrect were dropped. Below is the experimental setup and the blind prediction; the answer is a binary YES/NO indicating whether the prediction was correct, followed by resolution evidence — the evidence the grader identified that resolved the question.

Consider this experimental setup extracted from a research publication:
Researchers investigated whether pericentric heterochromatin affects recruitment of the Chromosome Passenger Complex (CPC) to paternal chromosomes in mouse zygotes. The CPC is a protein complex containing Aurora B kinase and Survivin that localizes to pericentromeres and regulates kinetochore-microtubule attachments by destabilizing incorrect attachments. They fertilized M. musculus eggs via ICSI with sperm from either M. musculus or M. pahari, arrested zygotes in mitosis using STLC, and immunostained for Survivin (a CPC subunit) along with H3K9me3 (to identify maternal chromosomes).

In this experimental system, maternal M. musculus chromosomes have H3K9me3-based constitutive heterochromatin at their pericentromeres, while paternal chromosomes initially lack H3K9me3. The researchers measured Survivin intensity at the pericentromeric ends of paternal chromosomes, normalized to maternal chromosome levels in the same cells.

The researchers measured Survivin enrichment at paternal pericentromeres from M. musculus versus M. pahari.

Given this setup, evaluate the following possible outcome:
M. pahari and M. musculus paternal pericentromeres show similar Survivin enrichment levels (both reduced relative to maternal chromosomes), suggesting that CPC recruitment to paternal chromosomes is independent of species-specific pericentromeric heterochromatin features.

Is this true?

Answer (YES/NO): NO